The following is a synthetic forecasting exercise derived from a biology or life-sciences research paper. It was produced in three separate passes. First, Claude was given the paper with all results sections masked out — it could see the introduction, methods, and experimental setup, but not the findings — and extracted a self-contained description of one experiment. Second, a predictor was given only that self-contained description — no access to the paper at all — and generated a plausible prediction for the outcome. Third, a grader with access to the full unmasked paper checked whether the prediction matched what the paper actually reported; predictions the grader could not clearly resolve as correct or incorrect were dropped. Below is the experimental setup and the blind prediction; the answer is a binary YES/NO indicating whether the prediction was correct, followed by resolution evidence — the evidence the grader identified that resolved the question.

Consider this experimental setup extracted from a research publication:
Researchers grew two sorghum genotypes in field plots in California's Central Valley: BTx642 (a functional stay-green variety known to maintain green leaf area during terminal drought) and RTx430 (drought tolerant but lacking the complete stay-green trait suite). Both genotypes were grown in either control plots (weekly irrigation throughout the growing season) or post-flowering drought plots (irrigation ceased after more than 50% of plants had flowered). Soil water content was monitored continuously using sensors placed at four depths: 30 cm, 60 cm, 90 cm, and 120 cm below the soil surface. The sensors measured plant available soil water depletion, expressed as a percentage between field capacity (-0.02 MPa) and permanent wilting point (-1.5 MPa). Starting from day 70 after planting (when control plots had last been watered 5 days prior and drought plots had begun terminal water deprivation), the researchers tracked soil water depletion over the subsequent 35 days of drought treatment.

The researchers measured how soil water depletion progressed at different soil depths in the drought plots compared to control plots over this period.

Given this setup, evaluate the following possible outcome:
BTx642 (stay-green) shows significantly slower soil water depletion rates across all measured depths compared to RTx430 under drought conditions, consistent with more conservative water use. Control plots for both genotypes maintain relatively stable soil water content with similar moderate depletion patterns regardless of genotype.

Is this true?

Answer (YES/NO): NO